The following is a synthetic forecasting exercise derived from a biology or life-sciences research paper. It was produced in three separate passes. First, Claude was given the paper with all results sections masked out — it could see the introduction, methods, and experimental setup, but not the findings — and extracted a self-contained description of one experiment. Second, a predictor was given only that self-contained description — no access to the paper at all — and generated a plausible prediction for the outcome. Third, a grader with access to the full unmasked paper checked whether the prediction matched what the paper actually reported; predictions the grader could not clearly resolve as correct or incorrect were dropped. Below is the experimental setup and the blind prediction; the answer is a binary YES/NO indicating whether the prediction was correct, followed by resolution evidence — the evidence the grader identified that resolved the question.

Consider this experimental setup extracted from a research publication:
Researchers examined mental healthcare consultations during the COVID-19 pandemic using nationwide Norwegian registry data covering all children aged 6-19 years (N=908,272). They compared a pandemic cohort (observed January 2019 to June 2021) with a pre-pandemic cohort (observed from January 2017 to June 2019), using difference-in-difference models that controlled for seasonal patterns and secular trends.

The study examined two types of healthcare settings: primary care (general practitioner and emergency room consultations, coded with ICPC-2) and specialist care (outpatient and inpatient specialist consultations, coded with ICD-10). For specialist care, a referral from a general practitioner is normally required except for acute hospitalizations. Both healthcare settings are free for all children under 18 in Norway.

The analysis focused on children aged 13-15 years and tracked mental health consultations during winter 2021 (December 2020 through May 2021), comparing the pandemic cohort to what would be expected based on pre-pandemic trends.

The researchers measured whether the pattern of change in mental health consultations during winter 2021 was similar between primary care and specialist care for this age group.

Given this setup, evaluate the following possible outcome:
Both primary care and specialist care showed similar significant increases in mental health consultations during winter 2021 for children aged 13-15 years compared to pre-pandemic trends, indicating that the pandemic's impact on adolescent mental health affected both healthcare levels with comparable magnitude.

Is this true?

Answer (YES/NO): NO